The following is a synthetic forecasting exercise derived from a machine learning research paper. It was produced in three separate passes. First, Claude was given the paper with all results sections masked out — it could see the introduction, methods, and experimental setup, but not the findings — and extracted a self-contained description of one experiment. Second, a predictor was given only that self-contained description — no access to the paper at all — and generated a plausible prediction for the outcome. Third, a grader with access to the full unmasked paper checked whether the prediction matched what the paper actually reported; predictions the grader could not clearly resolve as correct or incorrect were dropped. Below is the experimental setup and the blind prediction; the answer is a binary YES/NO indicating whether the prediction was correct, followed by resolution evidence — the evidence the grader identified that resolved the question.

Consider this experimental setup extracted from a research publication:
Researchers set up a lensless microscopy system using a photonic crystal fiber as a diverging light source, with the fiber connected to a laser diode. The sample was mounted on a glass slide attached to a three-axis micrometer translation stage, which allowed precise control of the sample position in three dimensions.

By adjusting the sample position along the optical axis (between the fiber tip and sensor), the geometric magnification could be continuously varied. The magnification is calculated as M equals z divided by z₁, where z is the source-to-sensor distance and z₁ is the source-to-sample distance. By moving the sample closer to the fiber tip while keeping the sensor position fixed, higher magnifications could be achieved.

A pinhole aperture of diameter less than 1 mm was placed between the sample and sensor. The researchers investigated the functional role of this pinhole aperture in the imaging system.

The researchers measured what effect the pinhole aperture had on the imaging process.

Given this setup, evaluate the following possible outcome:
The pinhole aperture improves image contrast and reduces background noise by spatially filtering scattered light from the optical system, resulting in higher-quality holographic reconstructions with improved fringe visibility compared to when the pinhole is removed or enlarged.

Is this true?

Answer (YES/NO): NO